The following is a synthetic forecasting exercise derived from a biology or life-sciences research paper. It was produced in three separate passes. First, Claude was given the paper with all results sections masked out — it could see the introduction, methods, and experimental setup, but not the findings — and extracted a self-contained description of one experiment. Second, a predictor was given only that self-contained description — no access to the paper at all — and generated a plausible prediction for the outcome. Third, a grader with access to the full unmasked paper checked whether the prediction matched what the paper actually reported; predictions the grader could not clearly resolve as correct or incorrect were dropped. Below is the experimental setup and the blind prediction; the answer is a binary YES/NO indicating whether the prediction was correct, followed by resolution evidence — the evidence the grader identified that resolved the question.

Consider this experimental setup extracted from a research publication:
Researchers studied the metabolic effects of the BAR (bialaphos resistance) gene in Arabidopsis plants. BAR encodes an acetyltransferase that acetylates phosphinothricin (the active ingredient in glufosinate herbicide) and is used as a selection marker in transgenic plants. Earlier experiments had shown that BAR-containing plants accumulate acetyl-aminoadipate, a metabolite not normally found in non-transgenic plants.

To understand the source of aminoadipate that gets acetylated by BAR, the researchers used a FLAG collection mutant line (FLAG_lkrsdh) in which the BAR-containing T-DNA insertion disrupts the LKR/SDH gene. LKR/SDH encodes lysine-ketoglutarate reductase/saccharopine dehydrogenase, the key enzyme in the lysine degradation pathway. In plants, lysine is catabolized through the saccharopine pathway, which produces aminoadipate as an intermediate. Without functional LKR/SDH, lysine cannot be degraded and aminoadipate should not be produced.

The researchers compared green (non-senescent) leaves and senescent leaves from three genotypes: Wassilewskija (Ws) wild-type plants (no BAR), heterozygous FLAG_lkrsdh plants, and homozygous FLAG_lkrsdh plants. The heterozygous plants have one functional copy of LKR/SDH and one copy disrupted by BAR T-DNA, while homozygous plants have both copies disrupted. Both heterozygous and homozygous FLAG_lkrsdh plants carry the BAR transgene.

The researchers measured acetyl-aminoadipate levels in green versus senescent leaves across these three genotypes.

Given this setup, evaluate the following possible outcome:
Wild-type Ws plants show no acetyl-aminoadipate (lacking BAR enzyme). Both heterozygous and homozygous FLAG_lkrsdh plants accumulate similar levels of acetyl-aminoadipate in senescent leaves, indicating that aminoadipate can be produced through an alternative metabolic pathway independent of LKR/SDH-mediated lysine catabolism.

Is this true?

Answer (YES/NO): NO